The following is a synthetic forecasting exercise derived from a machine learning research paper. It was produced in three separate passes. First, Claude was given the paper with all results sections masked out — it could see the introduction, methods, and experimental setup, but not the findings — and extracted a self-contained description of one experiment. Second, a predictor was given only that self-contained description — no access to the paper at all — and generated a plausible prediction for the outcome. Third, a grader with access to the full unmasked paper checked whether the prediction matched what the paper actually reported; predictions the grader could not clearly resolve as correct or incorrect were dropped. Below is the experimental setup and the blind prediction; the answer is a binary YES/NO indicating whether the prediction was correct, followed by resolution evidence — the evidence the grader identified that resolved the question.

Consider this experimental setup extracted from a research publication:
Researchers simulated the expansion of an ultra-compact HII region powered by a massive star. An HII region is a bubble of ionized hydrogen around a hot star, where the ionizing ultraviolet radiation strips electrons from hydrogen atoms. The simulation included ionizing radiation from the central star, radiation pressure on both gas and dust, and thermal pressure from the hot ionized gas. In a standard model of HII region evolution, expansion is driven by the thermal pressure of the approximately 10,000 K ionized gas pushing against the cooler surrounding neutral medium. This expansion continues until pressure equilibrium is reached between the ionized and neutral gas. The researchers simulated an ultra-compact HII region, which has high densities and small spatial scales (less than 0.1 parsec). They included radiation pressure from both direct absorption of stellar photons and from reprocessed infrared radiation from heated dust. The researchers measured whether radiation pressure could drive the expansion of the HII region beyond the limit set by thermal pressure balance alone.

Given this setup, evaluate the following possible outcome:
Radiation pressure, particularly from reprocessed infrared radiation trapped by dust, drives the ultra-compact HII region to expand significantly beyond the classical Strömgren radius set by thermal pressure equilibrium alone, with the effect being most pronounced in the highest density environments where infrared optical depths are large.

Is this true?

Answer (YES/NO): NO